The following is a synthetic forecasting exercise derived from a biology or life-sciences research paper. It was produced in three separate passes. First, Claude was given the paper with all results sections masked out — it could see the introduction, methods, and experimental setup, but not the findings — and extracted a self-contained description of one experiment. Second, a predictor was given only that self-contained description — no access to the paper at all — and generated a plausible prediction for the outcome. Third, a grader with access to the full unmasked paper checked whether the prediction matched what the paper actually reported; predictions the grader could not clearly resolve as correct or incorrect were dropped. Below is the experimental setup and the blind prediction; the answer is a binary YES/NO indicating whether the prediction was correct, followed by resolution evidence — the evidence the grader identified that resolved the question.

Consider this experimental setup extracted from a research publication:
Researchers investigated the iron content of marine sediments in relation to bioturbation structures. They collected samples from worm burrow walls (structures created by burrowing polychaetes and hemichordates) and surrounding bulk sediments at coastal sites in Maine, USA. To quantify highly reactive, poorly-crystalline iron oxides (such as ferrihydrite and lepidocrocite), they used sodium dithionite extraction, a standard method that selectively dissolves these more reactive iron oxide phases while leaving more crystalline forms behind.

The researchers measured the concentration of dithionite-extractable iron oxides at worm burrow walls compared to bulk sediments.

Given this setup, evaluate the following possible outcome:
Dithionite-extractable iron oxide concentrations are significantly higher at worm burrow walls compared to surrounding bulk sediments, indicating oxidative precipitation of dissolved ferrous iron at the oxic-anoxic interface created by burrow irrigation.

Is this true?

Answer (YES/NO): YES